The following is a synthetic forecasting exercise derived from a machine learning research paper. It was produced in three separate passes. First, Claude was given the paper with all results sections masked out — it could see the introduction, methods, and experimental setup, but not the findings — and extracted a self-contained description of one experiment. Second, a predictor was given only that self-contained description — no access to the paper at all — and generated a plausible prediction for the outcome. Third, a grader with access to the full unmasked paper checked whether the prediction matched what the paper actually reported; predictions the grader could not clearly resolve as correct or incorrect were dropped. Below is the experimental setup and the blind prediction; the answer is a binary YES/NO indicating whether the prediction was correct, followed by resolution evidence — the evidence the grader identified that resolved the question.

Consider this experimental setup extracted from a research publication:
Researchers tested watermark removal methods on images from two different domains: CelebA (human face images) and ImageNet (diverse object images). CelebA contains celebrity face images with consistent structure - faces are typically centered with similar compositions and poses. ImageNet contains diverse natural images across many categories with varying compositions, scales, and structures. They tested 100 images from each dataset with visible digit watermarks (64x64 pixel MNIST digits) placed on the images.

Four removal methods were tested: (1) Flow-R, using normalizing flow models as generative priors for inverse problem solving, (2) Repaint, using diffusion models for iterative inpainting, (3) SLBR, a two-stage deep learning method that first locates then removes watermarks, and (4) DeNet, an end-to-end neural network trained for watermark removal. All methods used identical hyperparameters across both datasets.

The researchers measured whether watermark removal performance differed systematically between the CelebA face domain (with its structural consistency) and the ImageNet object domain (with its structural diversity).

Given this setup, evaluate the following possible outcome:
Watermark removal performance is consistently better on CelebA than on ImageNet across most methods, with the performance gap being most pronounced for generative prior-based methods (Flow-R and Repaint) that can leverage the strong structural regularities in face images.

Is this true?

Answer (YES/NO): NO